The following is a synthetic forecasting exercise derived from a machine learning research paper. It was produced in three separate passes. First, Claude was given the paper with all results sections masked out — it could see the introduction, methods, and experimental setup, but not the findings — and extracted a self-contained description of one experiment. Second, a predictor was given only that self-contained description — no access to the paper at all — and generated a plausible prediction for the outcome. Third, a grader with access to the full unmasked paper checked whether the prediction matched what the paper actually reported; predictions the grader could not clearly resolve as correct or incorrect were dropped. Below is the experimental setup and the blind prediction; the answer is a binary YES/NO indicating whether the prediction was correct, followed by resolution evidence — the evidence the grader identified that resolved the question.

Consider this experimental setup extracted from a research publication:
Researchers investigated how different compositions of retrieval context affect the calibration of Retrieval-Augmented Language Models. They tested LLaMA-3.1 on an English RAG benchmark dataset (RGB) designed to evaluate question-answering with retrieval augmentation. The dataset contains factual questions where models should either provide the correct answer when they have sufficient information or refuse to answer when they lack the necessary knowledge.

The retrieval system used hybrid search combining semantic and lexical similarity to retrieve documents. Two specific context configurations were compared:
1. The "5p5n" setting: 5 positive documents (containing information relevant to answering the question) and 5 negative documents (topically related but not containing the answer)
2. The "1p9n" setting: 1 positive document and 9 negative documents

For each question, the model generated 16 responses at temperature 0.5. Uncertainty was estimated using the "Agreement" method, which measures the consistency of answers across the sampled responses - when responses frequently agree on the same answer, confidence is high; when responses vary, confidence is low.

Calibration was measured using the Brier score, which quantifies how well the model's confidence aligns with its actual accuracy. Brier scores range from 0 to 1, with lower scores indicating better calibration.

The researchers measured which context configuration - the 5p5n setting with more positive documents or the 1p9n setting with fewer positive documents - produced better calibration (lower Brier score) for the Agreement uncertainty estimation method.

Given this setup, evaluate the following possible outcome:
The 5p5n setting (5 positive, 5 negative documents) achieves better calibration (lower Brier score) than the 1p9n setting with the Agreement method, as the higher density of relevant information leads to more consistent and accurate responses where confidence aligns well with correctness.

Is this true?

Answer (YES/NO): YES